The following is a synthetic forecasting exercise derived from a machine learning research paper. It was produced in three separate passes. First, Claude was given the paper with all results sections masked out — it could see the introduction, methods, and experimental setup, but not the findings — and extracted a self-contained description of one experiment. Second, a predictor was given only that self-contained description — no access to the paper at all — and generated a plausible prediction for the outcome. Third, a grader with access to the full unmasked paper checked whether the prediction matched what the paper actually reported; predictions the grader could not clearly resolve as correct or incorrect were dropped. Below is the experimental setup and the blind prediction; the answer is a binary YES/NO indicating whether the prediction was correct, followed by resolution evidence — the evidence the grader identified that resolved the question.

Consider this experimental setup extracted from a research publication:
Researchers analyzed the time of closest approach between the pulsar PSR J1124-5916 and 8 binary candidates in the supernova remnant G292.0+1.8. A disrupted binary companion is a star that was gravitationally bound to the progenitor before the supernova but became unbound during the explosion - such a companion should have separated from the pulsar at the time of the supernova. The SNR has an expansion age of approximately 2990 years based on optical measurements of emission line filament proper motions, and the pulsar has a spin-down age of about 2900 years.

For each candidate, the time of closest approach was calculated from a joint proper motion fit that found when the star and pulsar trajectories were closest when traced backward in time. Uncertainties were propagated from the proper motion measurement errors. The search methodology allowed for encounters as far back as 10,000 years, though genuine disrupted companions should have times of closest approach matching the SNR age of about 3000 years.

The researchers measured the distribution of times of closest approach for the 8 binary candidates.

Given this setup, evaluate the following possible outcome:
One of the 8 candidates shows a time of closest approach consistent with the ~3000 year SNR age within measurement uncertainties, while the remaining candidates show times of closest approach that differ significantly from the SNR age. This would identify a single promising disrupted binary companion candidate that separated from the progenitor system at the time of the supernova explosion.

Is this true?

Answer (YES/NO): NO